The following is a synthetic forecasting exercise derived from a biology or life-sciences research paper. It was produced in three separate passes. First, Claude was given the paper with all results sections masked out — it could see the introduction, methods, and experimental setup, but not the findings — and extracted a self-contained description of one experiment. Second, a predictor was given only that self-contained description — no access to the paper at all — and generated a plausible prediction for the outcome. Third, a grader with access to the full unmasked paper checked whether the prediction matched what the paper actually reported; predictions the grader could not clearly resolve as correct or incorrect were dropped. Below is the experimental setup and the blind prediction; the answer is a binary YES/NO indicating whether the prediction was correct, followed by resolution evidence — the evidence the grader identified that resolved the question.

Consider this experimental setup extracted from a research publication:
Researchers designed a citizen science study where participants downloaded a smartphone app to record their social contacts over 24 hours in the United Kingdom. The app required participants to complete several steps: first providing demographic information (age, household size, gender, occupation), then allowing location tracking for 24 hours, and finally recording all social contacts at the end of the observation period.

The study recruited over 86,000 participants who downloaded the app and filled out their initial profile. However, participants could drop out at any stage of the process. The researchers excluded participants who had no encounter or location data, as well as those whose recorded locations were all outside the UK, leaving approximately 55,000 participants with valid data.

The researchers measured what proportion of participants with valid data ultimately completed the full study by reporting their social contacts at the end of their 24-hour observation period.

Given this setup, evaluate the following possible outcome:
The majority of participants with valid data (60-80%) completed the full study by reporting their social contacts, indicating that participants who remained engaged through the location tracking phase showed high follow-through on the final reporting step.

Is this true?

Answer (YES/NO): YES